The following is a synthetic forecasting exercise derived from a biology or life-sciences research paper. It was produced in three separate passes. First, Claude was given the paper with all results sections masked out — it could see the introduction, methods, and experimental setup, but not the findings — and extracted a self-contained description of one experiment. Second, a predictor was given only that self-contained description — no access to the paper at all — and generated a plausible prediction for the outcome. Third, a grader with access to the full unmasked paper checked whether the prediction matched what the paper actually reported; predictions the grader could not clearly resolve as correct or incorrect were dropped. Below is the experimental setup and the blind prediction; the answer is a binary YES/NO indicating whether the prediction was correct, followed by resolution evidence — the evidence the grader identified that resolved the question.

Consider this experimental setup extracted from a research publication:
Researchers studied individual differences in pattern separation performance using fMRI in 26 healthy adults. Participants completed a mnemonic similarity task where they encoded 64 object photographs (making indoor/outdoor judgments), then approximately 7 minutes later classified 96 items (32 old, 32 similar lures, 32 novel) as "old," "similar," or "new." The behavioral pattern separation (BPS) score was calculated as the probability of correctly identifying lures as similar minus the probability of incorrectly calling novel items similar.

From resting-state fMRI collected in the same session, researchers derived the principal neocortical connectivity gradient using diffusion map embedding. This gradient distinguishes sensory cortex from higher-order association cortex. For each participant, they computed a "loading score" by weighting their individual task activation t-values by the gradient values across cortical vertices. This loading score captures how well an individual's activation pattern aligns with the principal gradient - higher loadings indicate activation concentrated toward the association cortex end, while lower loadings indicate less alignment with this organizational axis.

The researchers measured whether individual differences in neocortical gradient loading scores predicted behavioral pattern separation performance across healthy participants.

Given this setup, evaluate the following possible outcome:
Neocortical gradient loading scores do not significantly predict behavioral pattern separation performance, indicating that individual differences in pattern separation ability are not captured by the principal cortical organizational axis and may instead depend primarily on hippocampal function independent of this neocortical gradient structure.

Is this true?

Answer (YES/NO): YES